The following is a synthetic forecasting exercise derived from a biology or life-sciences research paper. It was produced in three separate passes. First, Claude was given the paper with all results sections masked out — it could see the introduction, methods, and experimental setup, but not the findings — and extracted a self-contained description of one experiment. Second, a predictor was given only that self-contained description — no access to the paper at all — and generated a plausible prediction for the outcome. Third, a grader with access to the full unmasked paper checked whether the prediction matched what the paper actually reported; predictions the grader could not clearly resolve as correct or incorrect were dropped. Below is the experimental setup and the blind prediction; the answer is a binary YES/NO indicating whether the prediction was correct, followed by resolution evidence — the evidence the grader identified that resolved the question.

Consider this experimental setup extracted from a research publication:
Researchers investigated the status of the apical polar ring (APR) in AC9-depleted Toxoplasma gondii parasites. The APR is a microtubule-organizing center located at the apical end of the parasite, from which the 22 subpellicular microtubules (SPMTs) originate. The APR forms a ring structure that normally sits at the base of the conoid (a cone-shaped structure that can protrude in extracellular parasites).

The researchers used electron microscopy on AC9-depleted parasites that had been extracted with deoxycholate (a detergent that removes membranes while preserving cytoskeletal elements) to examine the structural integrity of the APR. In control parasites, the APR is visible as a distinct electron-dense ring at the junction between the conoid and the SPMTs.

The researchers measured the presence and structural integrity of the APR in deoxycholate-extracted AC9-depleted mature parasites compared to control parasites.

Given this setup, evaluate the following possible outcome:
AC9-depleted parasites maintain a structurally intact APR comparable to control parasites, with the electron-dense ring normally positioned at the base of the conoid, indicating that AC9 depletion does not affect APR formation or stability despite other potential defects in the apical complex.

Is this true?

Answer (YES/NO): NO